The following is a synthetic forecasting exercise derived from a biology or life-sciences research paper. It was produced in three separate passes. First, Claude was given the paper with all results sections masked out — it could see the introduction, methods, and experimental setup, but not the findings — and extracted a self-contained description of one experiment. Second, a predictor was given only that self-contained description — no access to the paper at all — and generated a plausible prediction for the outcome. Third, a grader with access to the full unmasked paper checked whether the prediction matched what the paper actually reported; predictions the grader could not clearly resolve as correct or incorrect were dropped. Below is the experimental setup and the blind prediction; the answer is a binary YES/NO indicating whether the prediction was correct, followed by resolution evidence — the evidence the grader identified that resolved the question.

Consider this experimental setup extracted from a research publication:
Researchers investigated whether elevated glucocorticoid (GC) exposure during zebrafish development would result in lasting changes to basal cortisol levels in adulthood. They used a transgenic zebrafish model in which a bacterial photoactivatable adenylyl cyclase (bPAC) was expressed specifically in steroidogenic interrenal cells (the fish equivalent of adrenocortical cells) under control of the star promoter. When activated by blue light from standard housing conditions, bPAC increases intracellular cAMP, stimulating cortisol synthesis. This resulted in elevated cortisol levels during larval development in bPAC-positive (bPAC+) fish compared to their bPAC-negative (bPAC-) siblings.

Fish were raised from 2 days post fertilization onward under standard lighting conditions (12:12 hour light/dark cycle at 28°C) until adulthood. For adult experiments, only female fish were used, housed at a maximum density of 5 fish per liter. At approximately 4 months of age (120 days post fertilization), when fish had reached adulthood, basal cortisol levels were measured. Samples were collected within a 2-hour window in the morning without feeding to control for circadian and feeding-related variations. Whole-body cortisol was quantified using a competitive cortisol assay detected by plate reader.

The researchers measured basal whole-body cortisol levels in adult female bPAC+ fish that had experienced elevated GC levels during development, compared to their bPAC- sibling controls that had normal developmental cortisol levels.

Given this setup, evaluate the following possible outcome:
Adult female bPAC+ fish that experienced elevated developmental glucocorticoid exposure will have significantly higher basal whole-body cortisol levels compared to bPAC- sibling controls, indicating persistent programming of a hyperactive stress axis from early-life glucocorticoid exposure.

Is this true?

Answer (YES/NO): NO